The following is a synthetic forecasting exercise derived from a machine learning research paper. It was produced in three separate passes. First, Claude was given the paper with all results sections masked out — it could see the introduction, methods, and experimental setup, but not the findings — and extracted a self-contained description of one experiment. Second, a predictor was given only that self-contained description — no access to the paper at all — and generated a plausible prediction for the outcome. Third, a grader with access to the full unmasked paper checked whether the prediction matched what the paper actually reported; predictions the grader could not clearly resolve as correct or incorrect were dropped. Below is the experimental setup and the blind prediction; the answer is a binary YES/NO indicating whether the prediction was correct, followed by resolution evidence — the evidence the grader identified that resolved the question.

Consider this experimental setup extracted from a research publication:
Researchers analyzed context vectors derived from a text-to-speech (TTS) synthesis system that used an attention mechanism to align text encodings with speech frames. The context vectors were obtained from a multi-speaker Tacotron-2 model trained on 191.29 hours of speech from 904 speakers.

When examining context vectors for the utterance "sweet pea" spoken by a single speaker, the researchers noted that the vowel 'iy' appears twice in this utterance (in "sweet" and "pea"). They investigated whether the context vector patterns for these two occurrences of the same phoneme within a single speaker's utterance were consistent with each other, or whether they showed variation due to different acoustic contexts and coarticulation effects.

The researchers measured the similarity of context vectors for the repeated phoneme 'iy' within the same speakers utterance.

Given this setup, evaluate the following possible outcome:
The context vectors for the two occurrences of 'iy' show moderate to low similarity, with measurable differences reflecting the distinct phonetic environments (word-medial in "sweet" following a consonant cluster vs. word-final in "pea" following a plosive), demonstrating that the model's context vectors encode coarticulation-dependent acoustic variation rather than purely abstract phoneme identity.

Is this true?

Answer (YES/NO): NO